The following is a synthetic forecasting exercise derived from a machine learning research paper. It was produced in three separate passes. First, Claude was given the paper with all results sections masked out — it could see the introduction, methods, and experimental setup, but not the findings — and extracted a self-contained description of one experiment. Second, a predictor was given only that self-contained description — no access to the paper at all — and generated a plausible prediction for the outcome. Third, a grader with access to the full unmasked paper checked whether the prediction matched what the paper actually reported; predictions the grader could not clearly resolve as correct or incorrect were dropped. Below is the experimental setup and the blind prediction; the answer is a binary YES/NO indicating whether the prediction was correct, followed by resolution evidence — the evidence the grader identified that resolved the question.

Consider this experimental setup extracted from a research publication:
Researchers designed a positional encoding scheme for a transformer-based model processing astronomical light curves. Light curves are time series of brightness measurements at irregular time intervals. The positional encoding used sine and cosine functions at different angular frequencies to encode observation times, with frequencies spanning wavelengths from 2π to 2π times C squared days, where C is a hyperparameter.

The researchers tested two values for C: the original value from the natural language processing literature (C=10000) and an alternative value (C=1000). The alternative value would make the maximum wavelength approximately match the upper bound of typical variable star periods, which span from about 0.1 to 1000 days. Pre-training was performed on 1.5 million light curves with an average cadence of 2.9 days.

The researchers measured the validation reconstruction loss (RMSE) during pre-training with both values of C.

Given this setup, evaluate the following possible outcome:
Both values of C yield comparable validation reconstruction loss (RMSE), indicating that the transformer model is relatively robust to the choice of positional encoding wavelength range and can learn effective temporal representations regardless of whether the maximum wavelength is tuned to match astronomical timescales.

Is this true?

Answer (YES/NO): NO